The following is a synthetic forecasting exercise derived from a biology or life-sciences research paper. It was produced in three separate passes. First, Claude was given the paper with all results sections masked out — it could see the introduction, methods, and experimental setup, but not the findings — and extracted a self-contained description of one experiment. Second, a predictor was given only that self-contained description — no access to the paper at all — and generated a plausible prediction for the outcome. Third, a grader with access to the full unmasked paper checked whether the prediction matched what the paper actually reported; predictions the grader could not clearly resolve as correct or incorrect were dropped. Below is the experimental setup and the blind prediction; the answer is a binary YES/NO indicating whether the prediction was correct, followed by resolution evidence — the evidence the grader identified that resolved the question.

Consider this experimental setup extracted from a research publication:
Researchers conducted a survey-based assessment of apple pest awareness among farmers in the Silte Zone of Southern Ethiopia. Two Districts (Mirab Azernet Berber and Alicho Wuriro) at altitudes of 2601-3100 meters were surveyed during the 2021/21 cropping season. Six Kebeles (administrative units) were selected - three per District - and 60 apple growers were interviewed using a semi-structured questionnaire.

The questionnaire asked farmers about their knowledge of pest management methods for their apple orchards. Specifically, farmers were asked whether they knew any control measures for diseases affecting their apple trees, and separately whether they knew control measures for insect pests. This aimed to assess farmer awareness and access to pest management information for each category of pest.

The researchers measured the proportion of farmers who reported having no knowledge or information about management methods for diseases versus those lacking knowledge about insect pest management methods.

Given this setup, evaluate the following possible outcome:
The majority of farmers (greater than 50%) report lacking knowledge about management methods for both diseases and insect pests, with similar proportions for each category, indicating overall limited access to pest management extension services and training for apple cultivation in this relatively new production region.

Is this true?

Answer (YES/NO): NO